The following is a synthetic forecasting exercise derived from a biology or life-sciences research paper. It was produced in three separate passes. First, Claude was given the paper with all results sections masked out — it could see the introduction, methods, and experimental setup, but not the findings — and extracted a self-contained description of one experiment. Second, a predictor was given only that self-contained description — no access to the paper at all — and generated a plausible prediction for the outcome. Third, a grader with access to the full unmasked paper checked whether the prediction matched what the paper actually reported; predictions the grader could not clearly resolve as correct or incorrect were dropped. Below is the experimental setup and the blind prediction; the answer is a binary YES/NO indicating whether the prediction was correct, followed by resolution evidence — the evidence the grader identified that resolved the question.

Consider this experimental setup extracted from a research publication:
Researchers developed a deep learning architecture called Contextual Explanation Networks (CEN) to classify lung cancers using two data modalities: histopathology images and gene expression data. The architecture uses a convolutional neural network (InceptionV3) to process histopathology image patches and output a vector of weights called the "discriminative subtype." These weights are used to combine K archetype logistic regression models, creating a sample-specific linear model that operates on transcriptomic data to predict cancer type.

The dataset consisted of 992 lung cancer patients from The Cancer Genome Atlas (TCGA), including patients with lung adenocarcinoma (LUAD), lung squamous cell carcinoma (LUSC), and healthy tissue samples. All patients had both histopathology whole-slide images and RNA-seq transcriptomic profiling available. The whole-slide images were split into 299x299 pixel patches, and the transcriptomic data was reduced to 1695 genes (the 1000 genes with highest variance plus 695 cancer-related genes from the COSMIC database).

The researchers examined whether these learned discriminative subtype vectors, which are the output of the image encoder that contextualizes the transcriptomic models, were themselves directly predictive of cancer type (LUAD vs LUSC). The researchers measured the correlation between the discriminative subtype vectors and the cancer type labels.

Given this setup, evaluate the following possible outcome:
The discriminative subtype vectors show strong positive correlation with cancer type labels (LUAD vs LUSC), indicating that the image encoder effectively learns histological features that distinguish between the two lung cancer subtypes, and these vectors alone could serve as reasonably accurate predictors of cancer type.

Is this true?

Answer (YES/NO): NO